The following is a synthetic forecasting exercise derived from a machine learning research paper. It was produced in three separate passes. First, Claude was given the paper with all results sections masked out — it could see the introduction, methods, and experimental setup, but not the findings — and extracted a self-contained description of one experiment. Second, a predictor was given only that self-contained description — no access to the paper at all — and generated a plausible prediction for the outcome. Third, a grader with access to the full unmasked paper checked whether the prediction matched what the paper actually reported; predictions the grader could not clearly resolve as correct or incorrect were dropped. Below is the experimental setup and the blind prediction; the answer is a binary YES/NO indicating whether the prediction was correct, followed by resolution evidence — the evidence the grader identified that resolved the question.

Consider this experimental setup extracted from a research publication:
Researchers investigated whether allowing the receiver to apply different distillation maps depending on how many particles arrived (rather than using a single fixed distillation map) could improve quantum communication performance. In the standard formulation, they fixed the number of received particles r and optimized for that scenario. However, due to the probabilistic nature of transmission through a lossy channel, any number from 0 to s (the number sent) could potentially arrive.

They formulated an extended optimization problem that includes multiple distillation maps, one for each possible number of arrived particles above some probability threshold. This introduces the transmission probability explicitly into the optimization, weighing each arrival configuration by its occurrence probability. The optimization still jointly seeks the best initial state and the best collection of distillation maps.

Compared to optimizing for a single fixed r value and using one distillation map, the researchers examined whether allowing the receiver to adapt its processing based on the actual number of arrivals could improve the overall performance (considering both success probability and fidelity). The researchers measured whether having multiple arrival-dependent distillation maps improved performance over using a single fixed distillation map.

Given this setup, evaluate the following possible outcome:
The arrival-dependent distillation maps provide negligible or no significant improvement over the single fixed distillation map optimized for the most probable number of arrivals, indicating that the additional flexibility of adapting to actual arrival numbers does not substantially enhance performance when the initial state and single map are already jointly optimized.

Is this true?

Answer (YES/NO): NO